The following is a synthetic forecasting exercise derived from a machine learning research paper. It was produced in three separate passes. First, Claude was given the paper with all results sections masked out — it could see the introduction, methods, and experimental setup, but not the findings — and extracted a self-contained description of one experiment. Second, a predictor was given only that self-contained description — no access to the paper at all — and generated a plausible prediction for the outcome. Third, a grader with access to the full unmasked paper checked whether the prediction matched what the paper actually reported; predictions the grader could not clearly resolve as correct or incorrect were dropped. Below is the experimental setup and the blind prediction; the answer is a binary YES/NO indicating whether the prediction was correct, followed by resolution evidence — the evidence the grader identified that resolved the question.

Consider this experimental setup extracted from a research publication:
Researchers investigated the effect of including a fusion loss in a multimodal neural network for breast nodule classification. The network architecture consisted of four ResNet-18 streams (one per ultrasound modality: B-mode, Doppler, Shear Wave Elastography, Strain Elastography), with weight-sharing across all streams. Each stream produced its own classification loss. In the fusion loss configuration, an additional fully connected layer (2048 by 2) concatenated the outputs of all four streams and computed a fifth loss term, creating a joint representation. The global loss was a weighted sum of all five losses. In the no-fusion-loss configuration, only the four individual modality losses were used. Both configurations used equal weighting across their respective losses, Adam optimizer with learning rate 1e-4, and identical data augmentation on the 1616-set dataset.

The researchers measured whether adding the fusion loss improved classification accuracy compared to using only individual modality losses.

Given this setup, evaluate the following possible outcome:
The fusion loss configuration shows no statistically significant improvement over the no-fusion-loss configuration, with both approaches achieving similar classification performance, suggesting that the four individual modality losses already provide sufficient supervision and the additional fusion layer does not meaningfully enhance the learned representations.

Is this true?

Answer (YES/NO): NO